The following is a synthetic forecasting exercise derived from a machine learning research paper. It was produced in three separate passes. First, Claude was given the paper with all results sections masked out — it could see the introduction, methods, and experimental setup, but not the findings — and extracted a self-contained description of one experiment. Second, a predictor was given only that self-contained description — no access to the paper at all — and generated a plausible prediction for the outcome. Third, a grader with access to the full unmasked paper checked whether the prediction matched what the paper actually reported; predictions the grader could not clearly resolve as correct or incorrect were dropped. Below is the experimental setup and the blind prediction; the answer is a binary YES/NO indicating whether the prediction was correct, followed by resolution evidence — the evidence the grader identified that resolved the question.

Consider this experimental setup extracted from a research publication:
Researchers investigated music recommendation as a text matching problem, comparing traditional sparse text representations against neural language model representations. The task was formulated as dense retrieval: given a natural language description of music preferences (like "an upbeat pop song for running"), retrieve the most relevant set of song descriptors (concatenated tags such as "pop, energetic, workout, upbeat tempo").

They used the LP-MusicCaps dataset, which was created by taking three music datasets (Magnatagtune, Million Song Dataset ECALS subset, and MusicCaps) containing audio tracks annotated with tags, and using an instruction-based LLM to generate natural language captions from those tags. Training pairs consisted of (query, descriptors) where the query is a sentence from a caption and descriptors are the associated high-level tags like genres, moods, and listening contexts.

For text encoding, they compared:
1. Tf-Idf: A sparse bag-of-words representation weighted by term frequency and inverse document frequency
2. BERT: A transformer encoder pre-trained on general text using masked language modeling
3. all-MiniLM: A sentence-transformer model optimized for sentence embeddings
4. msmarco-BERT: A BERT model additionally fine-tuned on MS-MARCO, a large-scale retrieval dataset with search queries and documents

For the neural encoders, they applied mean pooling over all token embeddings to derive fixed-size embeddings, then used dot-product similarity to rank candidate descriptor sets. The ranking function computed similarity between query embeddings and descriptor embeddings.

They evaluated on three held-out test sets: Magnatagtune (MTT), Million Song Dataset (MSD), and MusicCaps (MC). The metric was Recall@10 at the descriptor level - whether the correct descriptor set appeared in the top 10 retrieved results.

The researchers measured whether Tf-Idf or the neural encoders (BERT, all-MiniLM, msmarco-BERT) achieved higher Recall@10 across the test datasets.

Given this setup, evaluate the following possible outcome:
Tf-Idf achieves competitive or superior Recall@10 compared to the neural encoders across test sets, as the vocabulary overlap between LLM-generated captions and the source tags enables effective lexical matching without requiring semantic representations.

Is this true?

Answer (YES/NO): YES